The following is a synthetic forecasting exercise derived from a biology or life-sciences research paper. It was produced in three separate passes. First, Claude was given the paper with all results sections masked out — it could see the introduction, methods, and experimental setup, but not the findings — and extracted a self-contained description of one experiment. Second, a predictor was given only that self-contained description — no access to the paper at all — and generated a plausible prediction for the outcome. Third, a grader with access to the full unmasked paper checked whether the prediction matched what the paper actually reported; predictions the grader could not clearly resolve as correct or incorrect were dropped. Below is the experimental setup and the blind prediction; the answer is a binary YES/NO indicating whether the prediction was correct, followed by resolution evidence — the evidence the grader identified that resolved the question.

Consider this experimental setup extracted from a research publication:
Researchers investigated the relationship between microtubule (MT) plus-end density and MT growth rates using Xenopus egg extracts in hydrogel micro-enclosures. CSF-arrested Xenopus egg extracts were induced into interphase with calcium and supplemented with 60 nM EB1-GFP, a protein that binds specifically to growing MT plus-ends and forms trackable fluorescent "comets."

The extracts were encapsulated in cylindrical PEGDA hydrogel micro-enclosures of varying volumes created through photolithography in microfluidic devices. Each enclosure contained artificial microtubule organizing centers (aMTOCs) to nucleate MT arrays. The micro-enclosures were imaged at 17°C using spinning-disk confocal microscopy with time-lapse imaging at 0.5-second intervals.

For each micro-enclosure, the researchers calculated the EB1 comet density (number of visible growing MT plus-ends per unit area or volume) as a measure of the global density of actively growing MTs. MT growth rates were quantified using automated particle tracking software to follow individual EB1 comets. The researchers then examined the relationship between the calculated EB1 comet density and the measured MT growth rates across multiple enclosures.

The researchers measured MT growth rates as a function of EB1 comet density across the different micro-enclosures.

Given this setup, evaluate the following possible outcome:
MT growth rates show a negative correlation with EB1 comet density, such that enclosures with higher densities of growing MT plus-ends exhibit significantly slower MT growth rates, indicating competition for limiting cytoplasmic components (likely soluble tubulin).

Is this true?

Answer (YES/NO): NO